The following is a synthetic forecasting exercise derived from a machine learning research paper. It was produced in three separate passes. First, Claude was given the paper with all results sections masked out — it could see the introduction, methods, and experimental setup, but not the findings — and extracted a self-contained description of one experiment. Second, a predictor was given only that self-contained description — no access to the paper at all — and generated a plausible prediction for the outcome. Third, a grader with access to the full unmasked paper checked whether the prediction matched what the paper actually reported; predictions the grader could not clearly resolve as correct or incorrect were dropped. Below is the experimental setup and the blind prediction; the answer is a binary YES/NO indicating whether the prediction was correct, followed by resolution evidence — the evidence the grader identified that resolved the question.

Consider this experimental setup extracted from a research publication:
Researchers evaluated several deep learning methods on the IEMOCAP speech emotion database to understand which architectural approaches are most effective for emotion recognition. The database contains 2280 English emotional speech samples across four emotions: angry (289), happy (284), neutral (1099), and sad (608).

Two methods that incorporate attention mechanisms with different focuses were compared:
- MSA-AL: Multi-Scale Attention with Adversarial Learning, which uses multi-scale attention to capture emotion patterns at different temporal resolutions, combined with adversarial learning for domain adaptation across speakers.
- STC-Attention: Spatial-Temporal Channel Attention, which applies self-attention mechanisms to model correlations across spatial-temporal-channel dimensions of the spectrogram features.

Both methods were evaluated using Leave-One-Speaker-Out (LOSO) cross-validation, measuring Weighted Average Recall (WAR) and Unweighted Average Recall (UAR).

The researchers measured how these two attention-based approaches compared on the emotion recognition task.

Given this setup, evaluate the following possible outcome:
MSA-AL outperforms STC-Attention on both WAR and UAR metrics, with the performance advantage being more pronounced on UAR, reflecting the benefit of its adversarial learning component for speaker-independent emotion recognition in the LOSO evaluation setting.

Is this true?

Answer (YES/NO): NO